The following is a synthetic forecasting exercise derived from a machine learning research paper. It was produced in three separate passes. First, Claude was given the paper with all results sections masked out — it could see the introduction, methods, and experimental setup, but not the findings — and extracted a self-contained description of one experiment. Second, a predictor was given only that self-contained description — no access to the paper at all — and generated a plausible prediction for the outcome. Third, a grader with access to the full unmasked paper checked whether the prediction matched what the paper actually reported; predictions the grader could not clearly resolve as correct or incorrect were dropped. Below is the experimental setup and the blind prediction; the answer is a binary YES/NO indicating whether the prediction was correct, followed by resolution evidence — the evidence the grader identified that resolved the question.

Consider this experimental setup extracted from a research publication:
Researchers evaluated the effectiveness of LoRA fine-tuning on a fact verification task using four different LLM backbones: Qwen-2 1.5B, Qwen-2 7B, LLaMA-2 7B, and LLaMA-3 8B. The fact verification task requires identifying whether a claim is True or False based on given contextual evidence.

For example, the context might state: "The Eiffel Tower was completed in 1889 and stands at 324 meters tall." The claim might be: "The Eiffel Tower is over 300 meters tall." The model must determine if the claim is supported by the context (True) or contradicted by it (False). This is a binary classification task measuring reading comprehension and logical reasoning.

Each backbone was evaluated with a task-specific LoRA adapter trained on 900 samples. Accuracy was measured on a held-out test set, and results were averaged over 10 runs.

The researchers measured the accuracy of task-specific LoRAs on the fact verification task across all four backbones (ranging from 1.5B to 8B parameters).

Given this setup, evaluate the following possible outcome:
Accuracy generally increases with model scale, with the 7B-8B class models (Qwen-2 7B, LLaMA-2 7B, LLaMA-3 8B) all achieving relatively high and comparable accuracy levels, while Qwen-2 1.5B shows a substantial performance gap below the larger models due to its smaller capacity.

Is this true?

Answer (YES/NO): NO